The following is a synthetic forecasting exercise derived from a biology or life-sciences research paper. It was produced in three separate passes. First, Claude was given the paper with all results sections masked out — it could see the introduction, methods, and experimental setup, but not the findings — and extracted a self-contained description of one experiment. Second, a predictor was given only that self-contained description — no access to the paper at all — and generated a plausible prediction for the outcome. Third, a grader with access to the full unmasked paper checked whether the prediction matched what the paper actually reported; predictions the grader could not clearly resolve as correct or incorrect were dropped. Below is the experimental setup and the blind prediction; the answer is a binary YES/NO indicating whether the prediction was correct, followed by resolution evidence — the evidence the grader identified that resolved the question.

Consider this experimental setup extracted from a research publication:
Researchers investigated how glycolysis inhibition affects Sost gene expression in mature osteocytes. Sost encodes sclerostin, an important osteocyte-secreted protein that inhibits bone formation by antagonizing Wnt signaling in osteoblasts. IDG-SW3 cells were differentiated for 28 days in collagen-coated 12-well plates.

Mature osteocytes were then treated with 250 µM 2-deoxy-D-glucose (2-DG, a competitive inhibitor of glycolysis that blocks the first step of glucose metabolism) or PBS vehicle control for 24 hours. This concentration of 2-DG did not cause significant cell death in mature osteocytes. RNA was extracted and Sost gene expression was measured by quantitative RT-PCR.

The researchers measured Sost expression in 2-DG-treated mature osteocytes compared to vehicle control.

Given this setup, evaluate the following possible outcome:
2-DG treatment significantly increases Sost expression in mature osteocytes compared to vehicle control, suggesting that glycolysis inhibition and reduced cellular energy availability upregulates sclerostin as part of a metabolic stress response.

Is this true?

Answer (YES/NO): NO